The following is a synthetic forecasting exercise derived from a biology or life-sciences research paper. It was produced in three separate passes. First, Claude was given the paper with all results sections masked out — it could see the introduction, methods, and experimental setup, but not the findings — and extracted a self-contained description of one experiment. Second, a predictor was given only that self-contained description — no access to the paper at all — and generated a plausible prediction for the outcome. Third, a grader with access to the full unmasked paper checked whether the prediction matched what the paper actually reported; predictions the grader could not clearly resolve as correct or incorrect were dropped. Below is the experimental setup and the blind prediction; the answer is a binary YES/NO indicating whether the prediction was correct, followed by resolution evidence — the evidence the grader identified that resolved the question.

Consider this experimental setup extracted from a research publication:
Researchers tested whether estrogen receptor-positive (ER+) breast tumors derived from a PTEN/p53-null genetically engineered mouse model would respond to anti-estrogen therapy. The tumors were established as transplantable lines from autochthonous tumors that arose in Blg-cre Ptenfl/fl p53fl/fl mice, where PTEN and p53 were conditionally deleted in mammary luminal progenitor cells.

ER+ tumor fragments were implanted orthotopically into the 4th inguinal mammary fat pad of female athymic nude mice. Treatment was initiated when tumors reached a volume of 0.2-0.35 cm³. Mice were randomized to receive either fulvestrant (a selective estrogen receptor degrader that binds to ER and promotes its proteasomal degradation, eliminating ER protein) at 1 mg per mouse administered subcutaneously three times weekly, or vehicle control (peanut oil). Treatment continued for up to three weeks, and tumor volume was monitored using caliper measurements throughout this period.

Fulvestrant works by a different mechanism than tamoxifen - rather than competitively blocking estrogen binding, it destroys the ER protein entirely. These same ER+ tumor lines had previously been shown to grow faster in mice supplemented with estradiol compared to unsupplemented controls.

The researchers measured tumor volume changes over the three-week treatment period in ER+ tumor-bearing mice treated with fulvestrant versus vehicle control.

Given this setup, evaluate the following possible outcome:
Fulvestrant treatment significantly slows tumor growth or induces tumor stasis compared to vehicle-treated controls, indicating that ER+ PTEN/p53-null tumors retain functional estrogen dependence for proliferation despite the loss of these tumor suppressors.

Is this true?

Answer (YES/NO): NO